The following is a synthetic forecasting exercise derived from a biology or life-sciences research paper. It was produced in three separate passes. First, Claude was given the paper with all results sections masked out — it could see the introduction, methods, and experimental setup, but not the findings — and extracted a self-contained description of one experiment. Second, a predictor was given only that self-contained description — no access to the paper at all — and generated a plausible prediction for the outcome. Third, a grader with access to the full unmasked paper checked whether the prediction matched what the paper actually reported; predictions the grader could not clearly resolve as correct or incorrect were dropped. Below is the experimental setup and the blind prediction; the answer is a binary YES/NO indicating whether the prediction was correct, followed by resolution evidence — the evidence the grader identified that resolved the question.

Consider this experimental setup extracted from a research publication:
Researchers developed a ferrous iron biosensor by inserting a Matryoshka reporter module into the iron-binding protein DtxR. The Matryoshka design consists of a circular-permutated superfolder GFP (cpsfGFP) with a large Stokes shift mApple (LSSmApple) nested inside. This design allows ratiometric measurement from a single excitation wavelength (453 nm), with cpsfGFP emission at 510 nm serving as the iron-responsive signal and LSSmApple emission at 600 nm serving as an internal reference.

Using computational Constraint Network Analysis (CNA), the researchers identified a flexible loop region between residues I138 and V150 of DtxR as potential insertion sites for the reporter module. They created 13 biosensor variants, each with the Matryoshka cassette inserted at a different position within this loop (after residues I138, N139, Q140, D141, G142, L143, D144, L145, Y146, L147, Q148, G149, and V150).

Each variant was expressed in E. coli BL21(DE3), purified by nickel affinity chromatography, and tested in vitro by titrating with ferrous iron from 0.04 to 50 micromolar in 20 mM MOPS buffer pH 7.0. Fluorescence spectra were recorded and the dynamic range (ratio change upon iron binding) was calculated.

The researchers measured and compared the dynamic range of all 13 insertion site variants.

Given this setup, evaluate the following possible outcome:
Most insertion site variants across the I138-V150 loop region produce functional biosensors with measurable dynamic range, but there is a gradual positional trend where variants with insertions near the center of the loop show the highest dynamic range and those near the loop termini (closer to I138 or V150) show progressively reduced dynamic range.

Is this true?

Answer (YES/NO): NO